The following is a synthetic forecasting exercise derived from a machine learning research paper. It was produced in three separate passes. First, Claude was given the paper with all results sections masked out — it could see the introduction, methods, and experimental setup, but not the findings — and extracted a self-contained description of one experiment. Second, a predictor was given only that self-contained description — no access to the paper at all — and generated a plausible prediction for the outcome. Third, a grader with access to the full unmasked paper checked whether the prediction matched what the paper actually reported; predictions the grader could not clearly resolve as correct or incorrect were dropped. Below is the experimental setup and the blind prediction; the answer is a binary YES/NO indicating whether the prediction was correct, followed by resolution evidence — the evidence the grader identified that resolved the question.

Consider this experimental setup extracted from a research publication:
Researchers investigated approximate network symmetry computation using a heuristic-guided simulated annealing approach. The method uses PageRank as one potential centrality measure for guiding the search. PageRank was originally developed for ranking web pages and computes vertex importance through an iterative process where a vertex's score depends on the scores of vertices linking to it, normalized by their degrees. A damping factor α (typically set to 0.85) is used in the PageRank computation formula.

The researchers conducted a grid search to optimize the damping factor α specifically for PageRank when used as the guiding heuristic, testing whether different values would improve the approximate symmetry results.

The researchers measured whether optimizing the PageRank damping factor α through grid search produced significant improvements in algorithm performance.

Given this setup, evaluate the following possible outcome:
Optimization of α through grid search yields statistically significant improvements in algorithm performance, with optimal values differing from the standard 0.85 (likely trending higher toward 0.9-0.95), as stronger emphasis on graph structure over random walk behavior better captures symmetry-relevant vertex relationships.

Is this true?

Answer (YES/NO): NO